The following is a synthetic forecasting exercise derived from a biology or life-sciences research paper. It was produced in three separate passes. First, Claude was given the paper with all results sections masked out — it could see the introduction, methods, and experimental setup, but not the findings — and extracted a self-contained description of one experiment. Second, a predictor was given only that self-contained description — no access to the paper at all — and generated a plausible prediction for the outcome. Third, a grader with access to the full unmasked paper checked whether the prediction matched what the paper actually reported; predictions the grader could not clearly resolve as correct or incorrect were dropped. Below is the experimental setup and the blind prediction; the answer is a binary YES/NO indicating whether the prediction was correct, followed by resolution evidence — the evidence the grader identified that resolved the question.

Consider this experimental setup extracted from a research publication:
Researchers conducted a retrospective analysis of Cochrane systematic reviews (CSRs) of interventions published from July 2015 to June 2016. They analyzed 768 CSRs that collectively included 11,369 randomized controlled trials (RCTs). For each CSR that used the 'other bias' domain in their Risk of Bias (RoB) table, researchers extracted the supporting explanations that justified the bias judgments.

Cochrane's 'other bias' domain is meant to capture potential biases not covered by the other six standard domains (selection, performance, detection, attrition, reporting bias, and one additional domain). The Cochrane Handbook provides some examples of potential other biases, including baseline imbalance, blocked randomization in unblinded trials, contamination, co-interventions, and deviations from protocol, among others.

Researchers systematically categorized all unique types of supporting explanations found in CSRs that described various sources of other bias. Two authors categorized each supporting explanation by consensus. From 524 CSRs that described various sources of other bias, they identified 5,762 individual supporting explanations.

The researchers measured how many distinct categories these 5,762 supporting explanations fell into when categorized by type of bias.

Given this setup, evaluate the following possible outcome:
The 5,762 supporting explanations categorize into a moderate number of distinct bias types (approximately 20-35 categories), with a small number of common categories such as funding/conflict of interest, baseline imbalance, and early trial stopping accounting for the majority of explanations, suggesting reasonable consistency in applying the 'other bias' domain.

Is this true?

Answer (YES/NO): NO